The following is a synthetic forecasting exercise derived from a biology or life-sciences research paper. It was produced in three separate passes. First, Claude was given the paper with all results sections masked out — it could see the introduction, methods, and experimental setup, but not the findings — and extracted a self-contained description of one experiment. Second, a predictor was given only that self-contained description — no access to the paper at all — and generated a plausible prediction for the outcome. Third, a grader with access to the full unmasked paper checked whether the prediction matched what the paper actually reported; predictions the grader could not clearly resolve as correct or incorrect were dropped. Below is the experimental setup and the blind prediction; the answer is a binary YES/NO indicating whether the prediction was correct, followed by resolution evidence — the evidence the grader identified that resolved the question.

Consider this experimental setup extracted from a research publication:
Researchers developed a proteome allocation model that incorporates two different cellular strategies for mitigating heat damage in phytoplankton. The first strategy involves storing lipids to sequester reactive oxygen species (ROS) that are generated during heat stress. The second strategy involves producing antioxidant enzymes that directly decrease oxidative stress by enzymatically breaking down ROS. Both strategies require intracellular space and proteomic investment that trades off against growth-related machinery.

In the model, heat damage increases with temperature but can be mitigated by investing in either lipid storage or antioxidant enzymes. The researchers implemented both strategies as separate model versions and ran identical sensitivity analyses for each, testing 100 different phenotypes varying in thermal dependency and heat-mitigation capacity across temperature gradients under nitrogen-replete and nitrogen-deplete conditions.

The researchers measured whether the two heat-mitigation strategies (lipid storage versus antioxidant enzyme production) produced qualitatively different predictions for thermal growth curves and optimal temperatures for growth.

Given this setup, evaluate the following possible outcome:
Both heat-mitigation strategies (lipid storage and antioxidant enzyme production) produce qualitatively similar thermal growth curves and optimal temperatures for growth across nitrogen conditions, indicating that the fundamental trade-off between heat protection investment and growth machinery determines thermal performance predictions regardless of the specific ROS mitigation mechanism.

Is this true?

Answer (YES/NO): YES